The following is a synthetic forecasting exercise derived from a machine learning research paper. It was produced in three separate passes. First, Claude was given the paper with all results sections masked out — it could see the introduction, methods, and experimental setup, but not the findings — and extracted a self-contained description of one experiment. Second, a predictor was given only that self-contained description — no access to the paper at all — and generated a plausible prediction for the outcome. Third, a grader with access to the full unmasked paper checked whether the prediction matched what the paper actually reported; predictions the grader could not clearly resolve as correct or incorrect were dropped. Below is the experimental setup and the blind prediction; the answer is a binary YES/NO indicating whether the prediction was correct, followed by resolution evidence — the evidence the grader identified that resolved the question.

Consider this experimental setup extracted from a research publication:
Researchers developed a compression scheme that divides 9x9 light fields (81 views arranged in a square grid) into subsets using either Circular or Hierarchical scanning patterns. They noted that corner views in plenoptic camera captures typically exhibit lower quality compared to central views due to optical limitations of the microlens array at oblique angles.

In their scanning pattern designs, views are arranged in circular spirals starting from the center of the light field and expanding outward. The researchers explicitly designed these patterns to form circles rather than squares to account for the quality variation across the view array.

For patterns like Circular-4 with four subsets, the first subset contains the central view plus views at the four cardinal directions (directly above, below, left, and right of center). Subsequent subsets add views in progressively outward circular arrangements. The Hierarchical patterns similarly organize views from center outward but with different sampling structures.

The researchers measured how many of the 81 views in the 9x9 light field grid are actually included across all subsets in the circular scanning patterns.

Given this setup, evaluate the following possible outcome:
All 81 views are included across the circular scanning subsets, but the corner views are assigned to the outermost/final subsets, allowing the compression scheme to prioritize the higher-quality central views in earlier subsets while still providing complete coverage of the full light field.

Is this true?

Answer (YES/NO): YES